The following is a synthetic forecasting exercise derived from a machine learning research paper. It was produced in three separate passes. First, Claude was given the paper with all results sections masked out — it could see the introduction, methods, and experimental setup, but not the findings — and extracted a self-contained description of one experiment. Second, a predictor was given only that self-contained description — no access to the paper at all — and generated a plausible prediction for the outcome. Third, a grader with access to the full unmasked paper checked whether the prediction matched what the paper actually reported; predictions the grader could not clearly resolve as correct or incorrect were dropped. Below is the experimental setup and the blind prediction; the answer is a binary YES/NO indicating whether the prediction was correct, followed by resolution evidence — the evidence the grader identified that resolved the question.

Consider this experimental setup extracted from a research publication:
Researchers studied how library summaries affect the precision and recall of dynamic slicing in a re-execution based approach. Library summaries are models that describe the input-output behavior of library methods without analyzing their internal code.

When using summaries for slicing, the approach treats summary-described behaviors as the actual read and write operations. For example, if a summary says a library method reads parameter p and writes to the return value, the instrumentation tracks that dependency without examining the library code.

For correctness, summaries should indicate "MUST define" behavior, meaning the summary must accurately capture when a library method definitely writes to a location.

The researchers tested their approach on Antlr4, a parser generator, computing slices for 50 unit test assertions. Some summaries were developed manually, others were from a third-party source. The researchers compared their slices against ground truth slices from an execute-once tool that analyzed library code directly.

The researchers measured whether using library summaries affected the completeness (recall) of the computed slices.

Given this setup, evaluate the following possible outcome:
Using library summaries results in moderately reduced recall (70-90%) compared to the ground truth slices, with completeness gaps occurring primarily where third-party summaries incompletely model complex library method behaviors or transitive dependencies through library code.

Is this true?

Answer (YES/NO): NO